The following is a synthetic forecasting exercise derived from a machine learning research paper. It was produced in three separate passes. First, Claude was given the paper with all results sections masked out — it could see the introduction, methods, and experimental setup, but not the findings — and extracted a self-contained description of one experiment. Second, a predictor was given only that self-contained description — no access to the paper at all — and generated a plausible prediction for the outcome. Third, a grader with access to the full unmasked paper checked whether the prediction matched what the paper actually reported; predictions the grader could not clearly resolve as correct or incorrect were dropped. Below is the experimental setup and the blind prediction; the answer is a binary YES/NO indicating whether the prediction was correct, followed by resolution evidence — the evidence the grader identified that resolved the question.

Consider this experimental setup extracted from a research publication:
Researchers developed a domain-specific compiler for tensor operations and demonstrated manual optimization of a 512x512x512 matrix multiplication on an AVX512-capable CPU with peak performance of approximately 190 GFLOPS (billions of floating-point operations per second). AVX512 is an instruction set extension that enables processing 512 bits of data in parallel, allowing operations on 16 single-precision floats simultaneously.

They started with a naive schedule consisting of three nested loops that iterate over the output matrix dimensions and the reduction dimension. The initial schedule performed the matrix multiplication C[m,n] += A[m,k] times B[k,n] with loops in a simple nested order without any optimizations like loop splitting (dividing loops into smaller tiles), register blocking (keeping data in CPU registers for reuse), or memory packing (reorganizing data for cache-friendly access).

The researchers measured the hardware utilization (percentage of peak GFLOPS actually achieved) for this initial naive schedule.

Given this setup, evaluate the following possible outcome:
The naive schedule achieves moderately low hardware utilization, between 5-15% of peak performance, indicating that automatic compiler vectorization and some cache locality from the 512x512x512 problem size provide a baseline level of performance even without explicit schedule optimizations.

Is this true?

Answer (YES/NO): NO